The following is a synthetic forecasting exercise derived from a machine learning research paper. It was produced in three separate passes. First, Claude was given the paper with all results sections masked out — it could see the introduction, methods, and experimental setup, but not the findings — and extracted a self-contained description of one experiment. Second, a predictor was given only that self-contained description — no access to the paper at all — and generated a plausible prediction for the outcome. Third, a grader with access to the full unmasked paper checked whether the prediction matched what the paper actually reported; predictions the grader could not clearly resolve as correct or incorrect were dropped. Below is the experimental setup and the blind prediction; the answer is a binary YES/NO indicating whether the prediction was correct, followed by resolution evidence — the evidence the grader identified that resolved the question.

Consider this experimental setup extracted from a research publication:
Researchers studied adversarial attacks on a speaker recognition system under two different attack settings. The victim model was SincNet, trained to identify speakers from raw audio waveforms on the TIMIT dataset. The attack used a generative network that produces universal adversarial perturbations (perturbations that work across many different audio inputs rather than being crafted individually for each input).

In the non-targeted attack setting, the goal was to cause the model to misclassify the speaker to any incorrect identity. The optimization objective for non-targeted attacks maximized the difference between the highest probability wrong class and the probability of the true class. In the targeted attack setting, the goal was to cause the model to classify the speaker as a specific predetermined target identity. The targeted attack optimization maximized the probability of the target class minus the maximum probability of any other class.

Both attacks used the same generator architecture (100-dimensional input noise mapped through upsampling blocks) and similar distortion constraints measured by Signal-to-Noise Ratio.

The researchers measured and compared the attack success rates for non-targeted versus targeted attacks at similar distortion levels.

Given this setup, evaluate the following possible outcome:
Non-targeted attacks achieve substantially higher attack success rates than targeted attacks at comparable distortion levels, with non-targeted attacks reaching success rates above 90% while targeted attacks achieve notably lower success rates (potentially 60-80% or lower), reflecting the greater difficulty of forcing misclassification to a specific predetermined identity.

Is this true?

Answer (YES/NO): NO